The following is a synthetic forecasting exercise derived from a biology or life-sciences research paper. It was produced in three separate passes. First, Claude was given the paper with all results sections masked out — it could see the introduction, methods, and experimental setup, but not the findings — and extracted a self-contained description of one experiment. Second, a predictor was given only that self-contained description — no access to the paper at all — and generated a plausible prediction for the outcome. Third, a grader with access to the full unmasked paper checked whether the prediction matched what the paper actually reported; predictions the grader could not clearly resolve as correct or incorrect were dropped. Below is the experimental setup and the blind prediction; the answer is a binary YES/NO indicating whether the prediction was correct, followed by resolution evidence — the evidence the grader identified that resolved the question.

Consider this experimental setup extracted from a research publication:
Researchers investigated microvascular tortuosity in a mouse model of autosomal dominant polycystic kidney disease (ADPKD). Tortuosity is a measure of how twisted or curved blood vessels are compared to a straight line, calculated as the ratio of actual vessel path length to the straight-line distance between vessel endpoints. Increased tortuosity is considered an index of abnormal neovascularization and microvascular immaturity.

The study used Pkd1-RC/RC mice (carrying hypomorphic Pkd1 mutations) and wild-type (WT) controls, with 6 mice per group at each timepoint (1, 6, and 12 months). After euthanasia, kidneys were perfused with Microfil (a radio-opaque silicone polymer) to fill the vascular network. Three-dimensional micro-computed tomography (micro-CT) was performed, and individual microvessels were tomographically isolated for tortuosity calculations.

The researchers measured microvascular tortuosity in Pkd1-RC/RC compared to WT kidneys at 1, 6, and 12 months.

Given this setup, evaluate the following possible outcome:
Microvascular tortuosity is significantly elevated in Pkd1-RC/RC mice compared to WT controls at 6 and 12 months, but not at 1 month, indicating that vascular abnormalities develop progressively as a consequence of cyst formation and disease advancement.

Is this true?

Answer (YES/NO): NO